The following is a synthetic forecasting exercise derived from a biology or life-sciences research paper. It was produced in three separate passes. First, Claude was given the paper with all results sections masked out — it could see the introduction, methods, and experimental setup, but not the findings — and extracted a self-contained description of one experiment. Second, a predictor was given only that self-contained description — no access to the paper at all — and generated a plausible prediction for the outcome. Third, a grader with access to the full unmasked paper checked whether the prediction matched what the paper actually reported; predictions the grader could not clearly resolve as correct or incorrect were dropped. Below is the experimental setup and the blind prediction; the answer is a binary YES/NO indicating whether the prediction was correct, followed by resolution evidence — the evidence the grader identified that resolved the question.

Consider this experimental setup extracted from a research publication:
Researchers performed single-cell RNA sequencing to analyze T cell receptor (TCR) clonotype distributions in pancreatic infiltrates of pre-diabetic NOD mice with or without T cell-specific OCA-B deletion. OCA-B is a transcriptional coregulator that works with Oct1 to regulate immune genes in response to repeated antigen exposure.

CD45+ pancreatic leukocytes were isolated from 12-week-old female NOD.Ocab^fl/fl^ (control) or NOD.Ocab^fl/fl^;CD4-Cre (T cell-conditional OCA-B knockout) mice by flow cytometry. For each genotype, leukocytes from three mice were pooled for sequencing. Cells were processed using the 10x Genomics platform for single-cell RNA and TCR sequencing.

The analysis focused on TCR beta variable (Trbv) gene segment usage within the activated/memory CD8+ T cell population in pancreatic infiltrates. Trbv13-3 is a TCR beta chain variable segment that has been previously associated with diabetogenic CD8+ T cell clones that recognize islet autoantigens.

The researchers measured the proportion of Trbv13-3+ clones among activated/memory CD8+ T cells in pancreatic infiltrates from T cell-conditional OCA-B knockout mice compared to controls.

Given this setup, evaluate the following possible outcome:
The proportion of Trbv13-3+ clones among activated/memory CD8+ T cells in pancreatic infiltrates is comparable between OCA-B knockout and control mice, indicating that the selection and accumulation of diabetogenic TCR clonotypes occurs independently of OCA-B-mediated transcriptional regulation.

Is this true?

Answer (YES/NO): NO